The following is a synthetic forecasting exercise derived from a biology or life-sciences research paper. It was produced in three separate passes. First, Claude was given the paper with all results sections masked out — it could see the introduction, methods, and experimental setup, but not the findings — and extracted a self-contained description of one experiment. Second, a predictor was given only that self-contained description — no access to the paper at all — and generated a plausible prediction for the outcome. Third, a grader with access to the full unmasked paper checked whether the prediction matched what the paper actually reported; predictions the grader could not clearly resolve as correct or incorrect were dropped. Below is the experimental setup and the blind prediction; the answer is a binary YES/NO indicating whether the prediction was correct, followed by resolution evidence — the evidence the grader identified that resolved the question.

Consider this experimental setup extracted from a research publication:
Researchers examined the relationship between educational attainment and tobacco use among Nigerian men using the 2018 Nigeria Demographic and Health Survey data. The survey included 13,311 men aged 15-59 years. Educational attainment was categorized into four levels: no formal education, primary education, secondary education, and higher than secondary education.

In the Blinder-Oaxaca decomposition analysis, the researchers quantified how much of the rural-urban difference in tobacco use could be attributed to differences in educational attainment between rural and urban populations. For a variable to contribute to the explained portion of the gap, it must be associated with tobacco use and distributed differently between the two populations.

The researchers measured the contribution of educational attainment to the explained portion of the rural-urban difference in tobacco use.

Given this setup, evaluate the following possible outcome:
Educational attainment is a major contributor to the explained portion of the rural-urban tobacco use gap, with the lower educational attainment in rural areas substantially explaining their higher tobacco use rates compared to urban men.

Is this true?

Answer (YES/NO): NO